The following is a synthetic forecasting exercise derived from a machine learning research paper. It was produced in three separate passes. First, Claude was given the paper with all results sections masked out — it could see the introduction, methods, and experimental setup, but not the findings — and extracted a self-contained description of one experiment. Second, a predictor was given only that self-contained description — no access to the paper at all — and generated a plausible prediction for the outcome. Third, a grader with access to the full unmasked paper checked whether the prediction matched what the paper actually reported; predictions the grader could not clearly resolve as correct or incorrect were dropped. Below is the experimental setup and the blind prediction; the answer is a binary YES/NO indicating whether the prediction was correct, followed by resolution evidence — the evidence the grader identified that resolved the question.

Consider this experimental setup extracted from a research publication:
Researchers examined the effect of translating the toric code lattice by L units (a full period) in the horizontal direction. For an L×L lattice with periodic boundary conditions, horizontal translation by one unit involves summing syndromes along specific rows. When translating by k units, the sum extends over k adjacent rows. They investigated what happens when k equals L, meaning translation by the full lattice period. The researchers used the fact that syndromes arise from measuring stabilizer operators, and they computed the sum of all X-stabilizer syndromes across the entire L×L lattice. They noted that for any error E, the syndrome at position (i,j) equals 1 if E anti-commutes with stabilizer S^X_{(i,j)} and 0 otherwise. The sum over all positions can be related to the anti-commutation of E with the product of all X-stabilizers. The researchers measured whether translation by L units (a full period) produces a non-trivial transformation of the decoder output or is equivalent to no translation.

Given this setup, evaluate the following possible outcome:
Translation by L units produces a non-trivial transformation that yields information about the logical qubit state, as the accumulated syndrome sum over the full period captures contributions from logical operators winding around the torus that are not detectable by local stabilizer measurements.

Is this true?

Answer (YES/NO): NO